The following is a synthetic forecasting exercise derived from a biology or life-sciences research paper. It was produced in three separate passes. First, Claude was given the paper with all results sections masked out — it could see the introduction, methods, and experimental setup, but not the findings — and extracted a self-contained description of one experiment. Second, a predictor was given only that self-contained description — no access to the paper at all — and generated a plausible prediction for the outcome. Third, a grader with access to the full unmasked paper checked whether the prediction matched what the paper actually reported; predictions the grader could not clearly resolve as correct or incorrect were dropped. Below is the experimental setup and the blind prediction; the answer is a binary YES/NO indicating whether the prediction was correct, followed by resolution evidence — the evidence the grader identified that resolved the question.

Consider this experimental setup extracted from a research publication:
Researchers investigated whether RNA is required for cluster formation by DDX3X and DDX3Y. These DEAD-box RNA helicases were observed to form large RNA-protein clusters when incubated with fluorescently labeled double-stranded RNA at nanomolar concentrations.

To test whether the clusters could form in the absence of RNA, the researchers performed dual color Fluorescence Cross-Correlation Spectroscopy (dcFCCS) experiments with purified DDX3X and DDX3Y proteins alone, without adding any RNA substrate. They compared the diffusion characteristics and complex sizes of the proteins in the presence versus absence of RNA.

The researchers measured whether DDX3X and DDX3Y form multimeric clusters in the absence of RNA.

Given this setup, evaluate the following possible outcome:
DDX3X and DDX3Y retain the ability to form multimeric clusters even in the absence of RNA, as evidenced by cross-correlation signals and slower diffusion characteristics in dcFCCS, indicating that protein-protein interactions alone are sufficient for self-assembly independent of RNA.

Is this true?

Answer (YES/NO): NO